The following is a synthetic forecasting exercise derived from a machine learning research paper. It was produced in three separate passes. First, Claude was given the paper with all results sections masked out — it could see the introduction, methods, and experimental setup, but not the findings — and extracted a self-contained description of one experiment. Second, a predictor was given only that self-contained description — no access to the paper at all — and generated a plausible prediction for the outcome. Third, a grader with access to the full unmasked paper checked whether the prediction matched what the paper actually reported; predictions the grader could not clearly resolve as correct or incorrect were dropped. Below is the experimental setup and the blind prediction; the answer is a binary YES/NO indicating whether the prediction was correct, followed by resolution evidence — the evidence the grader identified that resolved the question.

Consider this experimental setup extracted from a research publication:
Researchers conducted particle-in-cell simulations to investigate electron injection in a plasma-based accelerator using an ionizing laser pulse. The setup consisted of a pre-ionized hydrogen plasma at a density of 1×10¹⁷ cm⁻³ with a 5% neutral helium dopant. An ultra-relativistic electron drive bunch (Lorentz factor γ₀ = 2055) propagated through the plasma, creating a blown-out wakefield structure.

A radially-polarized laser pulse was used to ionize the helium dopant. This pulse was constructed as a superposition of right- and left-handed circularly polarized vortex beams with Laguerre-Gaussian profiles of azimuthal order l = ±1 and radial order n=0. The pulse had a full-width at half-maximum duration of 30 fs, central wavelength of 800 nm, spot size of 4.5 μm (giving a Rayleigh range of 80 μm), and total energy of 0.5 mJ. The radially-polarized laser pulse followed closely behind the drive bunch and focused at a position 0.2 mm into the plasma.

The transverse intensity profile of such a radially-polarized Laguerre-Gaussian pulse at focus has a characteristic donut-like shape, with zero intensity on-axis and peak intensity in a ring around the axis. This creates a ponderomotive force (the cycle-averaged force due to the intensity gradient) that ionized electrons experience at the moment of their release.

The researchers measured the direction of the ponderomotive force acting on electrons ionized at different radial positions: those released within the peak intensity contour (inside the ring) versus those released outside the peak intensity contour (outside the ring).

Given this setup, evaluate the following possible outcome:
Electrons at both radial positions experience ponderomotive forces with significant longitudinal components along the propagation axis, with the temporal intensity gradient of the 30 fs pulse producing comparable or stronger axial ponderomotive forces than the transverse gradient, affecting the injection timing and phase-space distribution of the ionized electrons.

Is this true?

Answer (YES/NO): NO